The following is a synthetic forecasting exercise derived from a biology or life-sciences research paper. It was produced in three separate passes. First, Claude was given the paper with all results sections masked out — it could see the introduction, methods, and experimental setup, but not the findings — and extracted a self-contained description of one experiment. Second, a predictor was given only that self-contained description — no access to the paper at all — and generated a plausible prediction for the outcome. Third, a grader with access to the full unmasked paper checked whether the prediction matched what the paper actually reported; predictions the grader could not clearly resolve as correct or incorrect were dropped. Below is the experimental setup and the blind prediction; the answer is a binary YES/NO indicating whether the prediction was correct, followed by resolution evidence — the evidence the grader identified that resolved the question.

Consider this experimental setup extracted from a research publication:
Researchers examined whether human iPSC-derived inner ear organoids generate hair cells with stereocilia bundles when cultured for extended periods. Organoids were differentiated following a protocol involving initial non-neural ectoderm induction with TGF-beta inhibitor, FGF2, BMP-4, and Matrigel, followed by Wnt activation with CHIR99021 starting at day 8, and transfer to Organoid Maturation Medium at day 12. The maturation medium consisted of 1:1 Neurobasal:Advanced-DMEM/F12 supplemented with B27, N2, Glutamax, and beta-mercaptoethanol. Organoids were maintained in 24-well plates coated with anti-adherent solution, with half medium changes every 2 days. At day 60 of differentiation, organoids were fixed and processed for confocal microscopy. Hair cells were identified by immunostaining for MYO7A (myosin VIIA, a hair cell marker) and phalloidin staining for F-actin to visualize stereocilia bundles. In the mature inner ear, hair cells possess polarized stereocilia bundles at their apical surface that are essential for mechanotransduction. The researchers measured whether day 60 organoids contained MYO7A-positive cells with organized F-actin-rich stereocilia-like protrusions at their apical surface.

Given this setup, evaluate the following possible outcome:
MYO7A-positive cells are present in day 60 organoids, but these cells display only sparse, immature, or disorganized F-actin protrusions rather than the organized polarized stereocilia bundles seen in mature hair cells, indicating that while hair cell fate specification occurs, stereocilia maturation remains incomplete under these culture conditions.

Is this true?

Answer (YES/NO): YES